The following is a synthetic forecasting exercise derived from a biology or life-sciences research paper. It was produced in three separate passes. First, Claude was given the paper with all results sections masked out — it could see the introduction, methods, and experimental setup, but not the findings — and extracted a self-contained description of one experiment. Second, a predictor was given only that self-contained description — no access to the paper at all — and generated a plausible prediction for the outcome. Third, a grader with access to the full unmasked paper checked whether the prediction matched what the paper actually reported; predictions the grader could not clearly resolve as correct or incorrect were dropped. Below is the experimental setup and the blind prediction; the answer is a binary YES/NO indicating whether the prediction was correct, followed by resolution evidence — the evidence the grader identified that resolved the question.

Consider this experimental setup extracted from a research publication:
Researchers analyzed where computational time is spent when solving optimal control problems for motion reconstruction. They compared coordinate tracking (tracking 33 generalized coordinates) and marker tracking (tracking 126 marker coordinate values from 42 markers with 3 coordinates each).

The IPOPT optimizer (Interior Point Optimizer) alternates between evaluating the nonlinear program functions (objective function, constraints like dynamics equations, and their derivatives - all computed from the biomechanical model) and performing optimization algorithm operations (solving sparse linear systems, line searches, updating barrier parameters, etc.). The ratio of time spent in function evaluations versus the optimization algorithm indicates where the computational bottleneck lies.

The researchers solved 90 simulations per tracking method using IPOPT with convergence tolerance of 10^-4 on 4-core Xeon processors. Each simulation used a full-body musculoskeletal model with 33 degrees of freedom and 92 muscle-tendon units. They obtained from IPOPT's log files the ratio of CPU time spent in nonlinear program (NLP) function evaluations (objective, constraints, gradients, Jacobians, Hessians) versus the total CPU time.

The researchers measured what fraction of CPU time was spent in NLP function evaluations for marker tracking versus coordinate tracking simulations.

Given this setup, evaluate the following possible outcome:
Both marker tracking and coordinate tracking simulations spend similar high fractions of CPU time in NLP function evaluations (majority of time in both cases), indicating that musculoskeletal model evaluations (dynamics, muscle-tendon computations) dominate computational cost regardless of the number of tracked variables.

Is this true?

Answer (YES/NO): NO